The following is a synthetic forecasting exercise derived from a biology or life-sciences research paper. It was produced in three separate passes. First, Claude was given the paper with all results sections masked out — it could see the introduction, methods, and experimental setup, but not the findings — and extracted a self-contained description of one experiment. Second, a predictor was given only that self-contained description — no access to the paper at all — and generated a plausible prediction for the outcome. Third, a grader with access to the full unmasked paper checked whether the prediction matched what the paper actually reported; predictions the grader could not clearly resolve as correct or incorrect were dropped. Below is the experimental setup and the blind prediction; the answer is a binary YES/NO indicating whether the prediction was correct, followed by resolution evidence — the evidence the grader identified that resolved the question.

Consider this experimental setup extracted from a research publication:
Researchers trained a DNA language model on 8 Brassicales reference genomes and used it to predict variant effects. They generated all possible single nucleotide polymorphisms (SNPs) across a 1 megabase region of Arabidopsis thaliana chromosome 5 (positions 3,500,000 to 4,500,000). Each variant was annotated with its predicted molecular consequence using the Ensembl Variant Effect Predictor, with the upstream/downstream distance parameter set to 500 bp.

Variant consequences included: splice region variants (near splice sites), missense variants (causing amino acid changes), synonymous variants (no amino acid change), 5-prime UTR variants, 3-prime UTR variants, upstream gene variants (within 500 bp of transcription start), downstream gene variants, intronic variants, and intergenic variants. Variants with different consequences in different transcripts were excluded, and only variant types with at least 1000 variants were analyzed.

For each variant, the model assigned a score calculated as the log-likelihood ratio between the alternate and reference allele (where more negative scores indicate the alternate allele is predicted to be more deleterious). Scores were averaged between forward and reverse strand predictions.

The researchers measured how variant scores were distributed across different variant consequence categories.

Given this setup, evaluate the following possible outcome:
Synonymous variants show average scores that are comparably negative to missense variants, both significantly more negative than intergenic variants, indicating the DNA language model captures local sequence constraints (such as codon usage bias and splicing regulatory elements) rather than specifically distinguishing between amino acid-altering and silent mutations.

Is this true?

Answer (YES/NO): NO